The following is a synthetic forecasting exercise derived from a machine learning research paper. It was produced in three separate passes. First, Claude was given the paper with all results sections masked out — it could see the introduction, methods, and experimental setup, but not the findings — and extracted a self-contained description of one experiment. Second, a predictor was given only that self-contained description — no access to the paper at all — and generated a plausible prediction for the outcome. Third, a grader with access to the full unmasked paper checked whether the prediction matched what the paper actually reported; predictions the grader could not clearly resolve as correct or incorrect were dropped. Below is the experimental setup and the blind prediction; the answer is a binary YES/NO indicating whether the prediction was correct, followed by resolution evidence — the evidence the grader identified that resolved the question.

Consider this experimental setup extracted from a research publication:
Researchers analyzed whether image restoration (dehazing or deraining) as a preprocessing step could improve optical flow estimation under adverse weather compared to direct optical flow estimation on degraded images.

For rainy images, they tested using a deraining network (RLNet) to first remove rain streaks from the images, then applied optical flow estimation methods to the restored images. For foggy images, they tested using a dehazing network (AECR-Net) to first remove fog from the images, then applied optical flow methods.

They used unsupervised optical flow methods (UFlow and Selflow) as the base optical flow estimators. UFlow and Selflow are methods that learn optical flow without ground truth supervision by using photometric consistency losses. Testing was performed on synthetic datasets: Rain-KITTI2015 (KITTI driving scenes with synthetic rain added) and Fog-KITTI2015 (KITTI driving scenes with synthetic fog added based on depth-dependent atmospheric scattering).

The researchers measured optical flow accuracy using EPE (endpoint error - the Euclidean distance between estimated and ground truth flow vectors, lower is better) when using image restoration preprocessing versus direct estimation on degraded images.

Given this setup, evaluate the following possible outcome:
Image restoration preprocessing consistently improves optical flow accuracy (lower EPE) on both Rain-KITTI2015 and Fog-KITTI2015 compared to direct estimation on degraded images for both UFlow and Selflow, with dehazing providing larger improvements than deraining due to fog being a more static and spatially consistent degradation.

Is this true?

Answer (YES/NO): NO